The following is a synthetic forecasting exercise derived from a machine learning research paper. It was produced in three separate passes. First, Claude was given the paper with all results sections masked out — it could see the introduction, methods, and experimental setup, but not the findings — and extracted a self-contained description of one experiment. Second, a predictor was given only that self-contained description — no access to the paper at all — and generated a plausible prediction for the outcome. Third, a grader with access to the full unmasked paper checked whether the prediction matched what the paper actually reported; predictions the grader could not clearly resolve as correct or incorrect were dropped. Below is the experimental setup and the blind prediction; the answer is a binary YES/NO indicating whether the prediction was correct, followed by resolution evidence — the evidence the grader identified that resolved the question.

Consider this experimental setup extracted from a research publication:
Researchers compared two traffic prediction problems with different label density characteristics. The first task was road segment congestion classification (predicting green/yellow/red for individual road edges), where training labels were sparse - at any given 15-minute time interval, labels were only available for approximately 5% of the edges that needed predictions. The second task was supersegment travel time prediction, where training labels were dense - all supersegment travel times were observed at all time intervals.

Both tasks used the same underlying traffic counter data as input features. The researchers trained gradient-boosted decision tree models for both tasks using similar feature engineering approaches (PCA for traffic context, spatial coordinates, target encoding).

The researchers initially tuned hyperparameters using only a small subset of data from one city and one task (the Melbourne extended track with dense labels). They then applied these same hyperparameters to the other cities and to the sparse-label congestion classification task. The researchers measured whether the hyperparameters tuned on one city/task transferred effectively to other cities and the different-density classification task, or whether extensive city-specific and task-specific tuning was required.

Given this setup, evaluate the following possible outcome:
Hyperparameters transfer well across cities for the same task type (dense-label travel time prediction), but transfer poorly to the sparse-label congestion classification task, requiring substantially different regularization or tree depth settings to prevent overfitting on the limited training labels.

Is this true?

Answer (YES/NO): NO